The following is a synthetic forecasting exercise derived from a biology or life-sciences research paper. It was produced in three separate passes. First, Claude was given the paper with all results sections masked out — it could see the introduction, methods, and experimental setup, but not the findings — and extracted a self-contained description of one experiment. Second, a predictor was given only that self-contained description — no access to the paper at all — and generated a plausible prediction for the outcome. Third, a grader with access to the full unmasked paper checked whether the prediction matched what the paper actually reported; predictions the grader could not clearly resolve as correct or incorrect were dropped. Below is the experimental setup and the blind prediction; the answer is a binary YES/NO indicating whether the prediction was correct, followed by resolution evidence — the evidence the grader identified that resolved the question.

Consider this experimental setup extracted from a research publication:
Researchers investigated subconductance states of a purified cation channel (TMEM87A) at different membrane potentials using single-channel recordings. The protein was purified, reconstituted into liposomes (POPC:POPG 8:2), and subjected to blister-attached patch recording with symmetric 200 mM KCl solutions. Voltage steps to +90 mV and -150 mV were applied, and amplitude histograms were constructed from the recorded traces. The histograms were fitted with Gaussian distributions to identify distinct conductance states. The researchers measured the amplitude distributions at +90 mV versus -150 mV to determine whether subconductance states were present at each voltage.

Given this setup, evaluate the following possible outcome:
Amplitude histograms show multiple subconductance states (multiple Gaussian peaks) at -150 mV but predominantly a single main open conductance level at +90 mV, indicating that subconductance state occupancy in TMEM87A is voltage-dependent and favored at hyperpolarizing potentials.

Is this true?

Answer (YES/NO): NO